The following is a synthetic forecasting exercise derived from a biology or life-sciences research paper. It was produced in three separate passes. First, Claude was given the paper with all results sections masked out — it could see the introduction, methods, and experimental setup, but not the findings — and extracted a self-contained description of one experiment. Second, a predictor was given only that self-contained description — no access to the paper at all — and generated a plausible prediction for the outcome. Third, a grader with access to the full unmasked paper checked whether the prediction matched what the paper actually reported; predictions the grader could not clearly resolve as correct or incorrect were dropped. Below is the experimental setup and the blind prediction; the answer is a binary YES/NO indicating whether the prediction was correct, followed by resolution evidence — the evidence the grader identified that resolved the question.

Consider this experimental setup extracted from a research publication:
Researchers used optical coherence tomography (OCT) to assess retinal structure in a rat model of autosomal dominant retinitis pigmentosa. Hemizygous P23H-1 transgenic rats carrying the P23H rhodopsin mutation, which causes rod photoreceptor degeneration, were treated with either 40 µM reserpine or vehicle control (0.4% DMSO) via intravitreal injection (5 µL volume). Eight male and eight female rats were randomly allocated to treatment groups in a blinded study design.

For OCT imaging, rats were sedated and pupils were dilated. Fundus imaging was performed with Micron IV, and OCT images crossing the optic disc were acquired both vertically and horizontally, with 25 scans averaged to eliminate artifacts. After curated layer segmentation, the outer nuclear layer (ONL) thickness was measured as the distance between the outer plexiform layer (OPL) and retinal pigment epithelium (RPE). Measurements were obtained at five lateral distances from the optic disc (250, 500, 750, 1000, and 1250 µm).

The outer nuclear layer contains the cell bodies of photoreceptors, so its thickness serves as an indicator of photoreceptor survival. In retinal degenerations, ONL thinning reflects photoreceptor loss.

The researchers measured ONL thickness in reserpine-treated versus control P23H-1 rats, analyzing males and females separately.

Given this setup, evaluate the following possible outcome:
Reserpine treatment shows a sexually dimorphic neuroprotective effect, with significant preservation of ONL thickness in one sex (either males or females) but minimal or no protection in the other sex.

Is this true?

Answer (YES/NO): YES